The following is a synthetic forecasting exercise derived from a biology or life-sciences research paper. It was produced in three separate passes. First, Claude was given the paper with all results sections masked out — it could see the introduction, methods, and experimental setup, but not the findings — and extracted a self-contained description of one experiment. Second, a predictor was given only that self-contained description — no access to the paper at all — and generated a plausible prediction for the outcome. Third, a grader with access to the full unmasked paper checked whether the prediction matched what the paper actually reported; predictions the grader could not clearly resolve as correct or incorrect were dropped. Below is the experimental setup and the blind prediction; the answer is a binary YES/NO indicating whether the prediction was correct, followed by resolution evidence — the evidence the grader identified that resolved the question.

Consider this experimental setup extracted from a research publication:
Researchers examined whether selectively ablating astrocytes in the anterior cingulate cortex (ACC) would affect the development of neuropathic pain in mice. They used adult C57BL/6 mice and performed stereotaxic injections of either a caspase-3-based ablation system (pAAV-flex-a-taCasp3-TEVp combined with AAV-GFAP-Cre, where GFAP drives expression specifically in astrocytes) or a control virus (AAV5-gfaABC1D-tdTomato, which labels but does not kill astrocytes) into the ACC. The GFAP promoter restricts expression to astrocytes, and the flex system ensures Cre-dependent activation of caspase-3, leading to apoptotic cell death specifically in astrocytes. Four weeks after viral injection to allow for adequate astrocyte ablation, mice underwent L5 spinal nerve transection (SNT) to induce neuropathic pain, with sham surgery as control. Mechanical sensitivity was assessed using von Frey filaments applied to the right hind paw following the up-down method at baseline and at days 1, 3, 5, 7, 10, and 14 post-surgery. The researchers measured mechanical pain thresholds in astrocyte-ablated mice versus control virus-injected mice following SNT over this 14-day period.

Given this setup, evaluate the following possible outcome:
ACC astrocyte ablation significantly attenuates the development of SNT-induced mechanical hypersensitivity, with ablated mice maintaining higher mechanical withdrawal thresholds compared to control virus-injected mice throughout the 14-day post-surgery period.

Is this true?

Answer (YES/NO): NO